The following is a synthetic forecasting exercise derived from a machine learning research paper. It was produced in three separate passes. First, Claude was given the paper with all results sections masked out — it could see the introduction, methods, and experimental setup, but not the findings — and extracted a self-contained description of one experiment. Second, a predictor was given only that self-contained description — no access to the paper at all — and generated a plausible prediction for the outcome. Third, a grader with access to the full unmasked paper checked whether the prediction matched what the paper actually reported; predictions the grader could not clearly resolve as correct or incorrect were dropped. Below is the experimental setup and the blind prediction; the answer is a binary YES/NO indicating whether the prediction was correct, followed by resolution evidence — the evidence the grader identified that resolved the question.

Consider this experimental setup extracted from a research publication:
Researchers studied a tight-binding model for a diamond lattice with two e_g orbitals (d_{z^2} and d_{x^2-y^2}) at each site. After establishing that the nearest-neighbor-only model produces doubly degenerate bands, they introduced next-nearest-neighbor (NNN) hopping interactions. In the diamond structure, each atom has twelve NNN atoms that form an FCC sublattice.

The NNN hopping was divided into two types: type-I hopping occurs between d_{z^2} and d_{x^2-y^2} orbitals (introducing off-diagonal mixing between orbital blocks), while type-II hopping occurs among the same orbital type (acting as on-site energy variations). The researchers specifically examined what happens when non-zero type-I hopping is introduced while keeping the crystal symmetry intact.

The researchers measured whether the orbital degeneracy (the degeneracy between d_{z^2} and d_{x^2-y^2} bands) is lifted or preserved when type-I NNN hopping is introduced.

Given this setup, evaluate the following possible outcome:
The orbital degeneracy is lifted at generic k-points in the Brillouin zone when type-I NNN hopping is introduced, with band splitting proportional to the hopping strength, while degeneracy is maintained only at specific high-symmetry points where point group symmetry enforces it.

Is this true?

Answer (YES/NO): NO